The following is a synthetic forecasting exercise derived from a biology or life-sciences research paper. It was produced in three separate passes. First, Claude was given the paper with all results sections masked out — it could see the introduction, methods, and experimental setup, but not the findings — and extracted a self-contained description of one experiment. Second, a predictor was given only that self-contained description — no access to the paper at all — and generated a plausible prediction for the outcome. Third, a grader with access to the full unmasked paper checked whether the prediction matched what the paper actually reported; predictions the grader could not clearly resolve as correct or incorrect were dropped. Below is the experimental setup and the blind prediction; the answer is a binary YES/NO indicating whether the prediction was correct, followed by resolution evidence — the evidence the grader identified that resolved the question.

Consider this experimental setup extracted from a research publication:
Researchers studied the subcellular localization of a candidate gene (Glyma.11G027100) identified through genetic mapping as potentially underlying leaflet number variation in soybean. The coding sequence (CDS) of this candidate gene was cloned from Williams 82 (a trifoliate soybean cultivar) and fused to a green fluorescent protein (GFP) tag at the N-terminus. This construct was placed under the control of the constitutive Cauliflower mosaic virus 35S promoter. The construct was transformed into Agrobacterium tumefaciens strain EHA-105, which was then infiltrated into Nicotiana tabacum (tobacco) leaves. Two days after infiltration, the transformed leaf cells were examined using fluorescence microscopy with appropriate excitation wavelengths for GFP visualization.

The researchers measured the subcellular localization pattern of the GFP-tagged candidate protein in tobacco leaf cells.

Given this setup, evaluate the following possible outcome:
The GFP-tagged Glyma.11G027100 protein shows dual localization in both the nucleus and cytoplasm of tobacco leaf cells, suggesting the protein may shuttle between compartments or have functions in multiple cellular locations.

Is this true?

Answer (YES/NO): NO